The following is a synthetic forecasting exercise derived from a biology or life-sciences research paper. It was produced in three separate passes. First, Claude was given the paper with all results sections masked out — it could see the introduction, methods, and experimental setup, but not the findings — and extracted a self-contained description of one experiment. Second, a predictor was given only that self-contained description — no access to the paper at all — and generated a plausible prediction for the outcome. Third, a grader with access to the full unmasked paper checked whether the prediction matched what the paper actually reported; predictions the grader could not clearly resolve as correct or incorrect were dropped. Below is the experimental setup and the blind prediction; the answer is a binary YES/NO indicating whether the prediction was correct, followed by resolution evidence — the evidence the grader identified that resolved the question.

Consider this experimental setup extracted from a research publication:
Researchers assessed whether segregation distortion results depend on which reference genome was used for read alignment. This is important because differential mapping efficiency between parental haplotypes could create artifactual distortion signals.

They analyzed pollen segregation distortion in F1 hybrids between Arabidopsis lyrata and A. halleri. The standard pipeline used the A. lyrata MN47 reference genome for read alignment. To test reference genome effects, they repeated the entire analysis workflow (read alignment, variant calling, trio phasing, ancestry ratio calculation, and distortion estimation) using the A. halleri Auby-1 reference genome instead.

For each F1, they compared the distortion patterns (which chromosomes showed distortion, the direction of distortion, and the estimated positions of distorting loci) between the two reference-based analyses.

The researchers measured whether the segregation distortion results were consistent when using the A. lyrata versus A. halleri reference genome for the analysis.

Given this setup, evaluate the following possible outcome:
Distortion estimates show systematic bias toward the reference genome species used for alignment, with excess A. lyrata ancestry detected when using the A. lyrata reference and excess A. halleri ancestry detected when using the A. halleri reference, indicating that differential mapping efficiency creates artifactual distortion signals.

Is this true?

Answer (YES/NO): NO